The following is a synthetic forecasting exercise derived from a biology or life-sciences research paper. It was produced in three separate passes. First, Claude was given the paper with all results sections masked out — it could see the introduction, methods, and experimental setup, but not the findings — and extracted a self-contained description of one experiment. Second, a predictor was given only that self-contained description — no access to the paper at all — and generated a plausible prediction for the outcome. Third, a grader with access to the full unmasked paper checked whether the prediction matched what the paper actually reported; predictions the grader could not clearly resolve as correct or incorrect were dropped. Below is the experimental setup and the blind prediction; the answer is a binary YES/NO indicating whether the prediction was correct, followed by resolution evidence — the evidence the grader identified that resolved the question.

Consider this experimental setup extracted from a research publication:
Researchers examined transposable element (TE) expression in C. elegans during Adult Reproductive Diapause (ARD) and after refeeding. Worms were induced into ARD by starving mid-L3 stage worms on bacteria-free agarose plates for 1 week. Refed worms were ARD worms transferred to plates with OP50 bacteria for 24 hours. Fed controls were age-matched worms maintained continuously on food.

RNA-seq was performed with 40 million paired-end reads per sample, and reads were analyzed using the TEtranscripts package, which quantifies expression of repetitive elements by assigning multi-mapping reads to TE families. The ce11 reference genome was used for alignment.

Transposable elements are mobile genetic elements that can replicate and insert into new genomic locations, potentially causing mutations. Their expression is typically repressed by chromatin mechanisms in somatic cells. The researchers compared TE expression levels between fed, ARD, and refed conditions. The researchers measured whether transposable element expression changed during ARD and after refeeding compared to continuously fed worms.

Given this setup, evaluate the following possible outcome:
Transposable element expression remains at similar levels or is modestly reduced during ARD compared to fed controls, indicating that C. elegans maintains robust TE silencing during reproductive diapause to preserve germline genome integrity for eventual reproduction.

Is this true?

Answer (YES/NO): NO